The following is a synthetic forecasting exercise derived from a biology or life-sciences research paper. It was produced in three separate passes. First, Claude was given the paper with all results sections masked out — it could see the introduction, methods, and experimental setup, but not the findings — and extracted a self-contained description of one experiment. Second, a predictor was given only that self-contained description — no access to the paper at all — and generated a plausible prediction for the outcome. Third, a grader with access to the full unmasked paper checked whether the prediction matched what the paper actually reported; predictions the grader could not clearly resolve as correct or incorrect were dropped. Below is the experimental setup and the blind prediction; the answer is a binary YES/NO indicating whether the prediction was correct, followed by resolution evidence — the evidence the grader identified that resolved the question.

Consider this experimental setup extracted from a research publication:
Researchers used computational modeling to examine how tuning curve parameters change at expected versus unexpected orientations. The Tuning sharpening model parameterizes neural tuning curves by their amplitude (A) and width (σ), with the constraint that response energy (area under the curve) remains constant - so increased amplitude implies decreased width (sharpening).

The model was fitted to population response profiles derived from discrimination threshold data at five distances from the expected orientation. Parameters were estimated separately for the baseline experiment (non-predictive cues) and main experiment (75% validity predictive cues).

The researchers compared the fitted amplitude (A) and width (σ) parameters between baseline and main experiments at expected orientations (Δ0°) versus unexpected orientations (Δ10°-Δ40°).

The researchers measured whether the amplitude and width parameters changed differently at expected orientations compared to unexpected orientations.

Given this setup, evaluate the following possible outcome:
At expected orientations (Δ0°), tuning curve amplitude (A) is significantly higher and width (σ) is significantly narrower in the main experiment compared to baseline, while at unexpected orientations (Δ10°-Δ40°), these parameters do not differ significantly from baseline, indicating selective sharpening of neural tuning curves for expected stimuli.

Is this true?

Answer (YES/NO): YES